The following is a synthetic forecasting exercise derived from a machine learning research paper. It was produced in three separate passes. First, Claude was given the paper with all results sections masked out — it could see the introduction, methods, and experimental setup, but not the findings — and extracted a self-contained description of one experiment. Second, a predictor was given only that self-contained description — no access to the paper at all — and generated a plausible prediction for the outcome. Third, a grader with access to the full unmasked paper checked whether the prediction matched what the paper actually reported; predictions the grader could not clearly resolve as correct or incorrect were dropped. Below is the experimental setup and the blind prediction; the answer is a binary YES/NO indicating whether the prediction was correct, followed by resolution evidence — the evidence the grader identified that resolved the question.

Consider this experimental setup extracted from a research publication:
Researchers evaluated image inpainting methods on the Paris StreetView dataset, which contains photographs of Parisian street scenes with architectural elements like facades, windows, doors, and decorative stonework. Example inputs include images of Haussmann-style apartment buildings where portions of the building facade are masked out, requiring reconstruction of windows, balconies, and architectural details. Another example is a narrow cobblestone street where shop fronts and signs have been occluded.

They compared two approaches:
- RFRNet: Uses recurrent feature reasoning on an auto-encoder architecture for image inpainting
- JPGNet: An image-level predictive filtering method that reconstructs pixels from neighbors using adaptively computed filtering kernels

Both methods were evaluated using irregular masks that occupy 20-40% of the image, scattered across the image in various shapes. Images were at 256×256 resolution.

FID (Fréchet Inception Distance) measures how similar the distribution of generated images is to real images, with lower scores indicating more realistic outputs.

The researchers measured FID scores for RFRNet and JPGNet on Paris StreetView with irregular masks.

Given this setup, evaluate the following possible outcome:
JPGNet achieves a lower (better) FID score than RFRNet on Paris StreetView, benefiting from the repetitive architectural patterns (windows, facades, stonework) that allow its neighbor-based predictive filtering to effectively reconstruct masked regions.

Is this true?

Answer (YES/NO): YES